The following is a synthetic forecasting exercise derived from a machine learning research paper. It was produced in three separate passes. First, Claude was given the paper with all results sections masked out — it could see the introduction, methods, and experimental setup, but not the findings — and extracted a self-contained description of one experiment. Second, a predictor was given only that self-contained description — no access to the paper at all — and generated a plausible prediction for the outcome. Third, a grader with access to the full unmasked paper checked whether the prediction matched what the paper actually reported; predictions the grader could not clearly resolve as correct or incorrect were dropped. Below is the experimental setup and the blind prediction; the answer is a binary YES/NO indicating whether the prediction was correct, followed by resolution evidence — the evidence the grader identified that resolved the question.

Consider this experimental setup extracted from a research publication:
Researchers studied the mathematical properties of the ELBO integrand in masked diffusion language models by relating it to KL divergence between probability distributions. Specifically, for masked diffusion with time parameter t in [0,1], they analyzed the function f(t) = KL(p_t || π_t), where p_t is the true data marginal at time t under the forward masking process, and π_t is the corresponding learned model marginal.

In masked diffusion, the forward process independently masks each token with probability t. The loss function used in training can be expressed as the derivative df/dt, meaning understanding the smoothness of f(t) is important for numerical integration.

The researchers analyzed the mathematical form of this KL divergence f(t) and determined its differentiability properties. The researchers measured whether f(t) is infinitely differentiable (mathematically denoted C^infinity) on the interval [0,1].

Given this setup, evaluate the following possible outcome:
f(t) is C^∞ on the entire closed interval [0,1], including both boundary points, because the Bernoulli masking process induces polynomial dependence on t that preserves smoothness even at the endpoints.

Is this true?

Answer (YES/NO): YES